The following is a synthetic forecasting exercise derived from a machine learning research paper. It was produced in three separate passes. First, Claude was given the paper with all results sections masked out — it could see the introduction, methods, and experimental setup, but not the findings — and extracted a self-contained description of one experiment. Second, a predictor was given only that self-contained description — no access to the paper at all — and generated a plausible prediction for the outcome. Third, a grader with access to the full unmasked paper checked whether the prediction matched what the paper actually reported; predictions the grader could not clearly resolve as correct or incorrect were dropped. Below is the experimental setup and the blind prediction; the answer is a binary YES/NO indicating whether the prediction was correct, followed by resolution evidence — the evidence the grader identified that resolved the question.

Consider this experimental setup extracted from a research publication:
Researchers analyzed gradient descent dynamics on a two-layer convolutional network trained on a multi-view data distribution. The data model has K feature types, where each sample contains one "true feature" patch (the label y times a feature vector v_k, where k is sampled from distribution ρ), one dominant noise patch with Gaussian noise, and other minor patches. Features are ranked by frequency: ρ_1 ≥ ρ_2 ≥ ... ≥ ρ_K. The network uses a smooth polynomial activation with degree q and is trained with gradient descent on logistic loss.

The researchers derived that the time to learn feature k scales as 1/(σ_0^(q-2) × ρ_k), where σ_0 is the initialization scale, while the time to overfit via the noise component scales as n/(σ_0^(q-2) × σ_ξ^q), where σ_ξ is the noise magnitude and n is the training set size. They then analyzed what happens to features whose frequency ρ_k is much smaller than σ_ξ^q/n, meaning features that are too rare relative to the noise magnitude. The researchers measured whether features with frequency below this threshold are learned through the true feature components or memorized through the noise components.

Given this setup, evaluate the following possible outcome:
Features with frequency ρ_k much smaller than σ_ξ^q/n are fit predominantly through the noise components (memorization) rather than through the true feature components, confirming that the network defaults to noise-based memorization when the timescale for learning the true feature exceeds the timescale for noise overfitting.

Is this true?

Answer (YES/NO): YES